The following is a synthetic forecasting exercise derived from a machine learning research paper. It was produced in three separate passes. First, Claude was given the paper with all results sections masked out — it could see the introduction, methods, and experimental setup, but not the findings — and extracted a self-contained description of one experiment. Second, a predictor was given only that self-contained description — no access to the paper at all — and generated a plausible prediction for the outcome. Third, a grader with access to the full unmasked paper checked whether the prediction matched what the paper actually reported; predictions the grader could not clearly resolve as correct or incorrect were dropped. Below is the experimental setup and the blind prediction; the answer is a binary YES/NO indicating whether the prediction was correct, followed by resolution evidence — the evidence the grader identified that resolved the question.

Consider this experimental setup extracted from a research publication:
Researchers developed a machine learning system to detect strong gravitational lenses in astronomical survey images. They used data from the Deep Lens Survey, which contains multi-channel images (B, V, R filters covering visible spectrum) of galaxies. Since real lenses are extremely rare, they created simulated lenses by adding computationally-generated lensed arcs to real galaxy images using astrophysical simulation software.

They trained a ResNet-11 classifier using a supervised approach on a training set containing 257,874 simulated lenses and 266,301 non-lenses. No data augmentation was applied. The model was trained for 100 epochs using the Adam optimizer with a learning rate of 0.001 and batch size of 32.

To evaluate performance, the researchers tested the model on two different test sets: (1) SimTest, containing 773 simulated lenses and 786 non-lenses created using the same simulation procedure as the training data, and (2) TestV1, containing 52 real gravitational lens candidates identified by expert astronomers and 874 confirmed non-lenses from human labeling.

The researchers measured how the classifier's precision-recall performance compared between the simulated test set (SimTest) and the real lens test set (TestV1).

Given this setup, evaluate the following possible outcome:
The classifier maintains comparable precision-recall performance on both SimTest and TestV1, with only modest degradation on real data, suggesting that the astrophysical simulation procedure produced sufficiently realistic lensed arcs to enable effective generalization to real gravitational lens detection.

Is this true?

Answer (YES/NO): NO